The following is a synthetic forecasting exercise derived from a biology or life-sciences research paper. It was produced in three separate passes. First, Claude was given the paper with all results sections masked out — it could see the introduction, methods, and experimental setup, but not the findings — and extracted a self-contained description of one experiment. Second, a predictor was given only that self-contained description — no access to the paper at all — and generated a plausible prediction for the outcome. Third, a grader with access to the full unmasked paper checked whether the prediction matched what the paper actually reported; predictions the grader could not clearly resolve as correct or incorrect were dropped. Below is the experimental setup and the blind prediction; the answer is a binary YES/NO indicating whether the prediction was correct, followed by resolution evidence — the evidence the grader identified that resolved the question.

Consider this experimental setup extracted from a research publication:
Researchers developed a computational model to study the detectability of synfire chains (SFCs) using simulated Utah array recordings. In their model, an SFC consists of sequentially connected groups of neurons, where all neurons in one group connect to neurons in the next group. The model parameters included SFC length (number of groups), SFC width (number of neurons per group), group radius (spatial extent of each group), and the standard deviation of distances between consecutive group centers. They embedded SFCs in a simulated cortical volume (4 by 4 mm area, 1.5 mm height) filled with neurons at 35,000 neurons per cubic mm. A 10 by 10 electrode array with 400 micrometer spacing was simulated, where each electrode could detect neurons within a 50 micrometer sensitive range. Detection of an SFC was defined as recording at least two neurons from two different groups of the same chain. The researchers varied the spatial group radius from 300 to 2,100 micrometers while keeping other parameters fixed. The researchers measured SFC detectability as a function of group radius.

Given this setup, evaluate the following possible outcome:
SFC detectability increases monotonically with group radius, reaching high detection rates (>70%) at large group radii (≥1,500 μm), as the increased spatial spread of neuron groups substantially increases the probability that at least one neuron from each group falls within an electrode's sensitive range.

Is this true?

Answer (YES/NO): NO